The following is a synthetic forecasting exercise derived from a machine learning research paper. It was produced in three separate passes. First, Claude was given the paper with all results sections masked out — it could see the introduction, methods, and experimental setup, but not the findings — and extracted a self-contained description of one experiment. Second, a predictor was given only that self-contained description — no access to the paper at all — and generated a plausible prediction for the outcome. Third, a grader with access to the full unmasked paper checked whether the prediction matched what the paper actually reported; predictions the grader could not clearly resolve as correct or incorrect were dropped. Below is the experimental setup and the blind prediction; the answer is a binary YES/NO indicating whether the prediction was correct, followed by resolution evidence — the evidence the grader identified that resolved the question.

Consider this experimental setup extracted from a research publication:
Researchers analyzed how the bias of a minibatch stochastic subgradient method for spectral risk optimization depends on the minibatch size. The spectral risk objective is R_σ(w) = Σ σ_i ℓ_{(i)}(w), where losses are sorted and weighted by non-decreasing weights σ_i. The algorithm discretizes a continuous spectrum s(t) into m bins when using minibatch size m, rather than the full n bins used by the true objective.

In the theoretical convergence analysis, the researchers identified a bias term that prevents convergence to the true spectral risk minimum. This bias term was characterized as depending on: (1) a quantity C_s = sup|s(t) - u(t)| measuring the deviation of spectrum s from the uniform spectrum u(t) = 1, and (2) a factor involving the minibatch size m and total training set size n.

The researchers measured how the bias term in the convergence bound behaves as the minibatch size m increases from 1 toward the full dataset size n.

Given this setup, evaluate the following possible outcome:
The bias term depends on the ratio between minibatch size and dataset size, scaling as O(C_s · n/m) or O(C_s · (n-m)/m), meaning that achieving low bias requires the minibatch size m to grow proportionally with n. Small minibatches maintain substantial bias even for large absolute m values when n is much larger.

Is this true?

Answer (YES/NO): NO